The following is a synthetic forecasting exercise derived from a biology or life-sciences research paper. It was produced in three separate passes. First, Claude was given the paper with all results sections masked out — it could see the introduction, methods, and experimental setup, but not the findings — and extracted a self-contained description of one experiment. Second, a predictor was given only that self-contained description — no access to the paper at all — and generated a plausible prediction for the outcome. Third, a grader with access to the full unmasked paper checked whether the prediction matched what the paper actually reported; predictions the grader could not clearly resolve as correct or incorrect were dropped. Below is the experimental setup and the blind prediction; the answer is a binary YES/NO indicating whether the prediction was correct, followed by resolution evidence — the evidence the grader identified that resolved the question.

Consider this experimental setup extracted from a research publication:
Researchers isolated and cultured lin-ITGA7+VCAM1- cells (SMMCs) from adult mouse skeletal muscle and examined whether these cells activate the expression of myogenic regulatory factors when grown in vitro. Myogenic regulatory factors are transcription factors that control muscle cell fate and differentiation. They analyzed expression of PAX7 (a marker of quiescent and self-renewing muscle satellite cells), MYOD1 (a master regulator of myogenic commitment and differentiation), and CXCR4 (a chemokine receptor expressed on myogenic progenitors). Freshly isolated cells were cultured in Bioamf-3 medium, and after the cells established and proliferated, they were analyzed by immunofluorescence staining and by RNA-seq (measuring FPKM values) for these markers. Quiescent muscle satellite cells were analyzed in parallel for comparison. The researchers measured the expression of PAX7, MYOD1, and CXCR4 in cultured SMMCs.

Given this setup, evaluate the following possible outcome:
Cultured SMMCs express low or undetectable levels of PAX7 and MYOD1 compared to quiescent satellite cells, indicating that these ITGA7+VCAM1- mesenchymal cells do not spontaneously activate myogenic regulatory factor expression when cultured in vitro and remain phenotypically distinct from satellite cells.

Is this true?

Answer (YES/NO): NO